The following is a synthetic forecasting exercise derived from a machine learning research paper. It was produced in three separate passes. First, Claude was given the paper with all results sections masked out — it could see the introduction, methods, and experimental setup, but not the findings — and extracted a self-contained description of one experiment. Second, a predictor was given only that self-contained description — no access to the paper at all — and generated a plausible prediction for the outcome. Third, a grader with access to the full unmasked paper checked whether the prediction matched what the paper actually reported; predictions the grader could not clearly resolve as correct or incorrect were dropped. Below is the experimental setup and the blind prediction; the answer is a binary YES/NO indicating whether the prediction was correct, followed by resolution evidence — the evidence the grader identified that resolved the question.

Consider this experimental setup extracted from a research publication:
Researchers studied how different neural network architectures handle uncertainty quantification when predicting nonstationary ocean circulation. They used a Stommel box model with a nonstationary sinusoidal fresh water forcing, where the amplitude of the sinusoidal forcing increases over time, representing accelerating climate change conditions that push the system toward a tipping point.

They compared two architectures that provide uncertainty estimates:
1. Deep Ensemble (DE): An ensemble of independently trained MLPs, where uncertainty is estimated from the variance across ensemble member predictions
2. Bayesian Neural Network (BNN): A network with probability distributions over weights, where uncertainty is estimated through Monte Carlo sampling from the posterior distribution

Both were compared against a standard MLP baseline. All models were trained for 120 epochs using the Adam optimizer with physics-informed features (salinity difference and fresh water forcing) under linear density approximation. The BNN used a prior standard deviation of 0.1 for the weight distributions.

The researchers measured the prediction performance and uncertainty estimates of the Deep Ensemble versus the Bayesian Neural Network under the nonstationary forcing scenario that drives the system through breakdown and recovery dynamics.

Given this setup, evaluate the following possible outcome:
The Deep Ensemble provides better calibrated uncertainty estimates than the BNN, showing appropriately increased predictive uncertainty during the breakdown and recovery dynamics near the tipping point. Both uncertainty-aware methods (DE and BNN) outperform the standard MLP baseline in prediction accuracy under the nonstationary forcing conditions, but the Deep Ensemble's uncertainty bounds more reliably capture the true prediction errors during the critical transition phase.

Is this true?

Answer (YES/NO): NO